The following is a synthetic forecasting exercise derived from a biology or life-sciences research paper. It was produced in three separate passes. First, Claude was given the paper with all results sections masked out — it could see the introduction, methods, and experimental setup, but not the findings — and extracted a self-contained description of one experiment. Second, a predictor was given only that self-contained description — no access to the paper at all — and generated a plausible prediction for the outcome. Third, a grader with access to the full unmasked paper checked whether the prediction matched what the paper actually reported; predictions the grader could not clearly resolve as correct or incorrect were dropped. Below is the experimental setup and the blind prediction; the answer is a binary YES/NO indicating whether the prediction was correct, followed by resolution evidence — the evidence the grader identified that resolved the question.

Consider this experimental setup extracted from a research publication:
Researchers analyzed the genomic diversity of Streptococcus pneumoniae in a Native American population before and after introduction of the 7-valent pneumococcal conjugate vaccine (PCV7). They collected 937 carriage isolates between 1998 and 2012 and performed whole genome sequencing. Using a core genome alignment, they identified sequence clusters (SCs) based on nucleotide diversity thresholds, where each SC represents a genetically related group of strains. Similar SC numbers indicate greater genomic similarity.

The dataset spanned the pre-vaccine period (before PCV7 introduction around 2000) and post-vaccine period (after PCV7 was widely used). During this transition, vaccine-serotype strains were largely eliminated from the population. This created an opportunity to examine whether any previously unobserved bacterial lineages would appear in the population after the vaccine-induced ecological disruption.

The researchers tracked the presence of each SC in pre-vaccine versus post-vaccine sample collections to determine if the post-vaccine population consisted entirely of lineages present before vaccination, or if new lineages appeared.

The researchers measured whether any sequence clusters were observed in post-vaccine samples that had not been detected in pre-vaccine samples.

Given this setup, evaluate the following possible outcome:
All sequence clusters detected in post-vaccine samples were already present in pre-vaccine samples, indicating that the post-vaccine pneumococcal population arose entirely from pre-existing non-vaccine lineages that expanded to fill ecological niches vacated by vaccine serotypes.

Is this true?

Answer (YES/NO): NO